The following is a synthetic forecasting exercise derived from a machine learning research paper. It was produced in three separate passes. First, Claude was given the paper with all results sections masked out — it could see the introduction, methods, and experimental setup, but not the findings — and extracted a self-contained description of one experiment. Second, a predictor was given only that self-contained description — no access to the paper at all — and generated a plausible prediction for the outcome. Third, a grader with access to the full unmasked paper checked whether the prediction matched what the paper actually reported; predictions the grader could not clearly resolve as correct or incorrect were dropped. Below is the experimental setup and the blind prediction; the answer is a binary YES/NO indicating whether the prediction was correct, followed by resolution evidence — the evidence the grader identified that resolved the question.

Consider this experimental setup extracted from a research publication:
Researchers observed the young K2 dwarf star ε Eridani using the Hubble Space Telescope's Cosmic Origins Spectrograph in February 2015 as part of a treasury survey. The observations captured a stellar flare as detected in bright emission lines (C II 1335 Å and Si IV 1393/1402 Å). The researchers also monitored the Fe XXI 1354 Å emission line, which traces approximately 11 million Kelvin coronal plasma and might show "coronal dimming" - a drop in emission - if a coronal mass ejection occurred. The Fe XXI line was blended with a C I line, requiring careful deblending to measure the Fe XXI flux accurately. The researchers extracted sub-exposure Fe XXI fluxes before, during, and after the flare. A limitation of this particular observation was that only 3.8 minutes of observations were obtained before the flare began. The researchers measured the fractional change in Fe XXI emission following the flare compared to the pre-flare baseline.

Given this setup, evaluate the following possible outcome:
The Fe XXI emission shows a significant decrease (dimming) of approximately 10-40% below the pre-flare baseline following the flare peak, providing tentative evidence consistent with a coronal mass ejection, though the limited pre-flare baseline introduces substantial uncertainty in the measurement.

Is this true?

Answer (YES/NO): NO